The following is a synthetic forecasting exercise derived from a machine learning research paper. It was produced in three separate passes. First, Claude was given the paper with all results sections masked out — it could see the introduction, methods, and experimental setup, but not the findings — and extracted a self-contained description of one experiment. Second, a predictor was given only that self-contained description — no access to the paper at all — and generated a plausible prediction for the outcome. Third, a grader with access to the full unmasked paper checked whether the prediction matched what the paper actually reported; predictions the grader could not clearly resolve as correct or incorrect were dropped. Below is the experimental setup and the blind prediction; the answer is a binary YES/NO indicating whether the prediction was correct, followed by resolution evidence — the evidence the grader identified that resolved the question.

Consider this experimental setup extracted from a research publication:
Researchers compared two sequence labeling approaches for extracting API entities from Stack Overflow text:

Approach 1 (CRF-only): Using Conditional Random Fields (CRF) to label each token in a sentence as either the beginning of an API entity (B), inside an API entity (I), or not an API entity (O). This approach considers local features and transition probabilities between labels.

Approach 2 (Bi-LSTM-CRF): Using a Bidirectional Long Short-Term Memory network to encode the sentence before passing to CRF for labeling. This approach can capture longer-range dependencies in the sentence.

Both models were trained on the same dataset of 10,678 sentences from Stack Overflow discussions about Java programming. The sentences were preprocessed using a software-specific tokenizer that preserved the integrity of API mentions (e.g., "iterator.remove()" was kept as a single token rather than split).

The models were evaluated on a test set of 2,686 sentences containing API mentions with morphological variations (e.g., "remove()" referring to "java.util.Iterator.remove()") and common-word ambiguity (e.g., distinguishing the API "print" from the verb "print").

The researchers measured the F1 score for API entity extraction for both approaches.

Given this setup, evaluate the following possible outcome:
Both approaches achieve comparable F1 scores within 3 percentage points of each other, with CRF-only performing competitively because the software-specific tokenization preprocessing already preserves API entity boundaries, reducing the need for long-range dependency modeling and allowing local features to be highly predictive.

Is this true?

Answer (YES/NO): YES